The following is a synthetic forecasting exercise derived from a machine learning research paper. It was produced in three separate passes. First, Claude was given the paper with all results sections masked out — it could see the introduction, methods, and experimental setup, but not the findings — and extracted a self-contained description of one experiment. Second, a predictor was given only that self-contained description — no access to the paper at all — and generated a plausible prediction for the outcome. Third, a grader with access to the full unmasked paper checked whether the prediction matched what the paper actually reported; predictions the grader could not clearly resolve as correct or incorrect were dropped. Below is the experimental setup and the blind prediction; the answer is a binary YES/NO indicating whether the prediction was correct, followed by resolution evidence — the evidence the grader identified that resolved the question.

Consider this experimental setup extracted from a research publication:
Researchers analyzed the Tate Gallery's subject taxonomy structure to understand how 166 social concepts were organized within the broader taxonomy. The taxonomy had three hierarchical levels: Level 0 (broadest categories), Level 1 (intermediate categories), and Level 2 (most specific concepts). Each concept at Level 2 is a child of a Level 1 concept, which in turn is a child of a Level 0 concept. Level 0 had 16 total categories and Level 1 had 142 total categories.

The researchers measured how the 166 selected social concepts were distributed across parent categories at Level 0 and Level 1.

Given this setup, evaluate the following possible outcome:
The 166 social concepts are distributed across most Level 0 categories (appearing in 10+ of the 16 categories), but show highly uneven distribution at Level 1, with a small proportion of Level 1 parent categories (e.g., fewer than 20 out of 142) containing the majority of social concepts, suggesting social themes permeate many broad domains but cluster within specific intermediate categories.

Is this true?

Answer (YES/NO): NO